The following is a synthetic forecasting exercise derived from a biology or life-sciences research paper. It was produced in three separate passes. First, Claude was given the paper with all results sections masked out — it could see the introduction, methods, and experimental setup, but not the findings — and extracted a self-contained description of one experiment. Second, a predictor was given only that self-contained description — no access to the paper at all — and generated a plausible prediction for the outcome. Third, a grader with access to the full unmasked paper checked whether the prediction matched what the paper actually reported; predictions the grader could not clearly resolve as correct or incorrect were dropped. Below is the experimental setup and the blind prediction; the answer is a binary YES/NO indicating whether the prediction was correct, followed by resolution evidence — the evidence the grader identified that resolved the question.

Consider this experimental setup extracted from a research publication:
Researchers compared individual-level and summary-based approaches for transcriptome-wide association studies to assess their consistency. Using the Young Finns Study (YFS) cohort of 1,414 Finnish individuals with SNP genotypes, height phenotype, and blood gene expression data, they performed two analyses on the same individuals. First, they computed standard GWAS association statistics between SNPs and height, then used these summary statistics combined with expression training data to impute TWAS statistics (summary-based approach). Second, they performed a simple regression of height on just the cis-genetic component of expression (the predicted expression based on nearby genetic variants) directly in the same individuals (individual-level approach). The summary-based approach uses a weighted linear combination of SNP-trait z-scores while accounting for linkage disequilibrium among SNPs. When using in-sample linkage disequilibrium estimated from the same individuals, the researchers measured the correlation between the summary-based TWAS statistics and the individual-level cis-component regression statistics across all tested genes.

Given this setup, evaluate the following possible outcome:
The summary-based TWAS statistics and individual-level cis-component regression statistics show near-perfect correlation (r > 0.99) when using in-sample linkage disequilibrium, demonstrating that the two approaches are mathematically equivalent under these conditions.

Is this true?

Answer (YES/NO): YES